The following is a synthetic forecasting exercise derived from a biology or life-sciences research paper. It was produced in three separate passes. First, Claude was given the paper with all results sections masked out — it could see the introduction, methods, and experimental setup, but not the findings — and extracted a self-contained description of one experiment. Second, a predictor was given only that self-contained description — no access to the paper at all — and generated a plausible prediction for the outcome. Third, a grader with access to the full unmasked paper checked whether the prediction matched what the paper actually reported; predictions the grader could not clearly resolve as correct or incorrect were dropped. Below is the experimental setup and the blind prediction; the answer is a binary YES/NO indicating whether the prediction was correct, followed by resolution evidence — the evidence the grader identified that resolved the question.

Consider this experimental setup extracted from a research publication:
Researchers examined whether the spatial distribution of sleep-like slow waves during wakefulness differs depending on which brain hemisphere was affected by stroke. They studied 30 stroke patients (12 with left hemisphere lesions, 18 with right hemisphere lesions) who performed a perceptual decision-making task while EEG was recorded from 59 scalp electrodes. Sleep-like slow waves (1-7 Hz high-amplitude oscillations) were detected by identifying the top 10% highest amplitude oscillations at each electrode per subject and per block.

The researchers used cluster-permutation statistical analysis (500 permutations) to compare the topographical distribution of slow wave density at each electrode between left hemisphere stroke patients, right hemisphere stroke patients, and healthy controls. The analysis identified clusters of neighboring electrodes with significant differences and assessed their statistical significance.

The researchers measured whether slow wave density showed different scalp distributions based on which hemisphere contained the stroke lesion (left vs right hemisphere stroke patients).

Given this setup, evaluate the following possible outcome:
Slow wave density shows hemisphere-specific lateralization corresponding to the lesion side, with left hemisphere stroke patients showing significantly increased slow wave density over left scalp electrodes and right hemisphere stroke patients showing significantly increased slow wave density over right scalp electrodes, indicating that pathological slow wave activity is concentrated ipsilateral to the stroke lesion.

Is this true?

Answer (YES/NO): NO